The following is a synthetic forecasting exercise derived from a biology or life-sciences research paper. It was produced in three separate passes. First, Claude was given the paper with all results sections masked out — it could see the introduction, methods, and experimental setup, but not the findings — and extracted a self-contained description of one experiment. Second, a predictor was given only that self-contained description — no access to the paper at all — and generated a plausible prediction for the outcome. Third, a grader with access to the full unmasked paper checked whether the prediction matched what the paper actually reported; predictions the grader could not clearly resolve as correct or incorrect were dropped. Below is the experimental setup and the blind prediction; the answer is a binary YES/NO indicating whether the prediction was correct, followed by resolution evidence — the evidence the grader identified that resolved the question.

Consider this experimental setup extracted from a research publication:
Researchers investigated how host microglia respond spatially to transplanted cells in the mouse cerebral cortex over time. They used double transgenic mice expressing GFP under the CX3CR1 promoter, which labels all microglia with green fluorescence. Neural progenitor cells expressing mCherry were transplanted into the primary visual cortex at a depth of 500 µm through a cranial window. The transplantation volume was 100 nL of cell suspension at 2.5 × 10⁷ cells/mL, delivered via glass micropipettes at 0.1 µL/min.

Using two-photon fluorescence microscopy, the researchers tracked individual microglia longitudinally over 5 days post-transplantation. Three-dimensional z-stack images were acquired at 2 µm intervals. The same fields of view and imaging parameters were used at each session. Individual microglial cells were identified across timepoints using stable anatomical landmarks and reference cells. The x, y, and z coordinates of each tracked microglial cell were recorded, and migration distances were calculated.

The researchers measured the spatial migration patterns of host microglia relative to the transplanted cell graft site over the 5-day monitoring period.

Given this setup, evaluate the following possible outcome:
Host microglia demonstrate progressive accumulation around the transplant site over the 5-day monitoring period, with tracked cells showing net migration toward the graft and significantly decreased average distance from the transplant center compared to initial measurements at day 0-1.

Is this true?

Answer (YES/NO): NO